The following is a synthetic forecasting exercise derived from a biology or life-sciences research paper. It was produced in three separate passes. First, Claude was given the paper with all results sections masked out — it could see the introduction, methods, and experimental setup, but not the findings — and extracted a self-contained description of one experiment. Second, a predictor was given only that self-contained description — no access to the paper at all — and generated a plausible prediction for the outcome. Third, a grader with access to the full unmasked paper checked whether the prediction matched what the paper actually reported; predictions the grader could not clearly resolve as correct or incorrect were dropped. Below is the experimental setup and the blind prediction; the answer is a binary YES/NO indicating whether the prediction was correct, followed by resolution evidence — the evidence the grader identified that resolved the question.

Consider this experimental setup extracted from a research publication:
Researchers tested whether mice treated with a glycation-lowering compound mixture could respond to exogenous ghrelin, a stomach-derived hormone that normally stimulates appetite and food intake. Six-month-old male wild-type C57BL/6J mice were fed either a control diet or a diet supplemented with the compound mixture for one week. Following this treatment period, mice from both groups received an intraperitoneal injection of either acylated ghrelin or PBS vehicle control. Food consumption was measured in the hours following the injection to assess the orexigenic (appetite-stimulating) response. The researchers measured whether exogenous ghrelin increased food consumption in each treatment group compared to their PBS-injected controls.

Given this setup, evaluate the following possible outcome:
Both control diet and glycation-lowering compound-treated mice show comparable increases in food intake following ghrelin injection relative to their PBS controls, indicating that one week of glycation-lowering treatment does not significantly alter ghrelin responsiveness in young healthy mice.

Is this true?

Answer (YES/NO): NO